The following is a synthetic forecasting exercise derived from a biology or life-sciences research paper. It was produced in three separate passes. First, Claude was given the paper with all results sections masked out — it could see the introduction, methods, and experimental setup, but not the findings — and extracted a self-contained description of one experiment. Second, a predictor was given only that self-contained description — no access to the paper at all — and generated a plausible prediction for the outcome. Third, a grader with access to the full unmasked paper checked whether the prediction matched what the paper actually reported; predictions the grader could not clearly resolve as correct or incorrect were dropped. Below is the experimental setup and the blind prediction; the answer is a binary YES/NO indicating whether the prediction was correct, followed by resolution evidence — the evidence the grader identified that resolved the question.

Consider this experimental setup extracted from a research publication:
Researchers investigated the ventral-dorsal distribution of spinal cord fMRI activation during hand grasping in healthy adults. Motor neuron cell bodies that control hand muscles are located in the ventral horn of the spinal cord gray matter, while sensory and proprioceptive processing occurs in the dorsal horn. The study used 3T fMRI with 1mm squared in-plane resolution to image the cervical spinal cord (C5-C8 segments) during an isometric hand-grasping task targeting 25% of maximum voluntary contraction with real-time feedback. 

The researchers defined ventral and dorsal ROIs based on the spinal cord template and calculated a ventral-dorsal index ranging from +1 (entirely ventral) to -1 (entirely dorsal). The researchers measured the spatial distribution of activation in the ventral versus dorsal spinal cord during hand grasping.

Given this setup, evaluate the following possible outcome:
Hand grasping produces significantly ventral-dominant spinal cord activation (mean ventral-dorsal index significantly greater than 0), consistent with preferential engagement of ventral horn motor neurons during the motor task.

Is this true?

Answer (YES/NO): NO